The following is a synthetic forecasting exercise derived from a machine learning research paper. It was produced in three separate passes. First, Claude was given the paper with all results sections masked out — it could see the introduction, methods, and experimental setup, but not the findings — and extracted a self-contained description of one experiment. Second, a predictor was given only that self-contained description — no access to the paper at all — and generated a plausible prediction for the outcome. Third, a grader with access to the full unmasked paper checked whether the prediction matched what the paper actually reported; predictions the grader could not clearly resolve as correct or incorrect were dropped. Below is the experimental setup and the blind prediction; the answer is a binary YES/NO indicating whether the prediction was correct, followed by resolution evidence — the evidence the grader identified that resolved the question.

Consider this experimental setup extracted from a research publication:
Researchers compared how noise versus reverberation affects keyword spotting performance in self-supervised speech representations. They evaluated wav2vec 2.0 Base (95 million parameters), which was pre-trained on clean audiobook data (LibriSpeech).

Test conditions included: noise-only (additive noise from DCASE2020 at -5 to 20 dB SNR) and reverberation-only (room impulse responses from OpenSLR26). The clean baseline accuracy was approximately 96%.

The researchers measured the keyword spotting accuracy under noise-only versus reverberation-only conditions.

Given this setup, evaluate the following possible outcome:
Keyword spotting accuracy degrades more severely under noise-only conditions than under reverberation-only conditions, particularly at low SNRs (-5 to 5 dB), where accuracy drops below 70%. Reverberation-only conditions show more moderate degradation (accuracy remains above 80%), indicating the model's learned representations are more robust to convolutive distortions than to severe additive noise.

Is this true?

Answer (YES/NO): NO